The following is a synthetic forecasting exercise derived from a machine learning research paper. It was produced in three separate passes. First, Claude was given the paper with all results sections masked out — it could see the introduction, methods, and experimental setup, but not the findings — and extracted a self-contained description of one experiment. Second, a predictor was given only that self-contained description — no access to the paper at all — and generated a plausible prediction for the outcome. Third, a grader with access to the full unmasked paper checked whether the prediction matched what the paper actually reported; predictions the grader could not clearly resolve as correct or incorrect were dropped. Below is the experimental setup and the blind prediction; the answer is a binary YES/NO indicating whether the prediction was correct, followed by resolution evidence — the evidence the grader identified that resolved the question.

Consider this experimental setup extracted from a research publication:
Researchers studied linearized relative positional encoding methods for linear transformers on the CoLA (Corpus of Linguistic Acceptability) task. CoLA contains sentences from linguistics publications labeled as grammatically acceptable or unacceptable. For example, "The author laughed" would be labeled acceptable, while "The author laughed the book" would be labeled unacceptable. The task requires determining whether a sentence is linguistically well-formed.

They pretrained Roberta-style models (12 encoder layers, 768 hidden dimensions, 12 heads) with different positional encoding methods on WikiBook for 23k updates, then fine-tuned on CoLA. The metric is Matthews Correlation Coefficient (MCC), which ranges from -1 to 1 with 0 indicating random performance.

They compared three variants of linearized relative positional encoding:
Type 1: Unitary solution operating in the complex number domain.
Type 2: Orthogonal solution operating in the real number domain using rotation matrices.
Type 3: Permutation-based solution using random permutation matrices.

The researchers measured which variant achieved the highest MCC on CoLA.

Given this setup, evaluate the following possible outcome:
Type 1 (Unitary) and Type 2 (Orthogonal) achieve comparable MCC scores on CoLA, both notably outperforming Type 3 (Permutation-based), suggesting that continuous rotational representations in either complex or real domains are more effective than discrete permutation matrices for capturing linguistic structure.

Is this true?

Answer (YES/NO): YES